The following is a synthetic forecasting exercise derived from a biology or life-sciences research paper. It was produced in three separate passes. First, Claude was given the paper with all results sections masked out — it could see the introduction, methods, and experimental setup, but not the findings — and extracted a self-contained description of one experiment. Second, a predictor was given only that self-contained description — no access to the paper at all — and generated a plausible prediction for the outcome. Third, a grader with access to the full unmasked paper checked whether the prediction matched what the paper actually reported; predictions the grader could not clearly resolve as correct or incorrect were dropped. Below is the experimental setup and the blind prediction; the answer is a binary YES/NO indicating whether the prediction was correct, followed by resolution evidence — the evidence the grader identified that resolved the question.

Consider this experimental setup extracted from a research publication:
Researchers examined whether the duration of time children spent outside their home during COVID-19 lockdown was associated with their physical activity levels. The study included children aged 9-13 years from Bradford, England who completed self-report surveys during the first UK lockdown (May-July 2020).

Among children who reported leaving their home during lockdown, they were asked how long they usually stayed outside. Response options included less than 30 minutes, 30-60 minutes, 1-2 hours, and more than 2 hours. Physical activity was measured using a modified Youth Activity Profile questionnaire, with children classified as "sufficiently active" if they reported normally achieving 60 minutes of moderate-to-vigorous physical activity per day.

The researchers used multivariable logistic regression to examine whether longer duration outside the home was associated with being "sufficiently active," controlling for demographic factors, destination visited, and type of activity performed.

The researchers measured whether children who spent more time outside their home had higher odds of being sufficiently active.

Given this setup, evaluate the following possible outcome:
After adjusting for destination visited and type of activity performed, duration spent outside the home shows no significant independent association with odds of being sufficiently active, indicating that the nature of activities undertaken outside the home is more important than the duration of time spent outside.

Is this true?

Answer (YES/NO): NO